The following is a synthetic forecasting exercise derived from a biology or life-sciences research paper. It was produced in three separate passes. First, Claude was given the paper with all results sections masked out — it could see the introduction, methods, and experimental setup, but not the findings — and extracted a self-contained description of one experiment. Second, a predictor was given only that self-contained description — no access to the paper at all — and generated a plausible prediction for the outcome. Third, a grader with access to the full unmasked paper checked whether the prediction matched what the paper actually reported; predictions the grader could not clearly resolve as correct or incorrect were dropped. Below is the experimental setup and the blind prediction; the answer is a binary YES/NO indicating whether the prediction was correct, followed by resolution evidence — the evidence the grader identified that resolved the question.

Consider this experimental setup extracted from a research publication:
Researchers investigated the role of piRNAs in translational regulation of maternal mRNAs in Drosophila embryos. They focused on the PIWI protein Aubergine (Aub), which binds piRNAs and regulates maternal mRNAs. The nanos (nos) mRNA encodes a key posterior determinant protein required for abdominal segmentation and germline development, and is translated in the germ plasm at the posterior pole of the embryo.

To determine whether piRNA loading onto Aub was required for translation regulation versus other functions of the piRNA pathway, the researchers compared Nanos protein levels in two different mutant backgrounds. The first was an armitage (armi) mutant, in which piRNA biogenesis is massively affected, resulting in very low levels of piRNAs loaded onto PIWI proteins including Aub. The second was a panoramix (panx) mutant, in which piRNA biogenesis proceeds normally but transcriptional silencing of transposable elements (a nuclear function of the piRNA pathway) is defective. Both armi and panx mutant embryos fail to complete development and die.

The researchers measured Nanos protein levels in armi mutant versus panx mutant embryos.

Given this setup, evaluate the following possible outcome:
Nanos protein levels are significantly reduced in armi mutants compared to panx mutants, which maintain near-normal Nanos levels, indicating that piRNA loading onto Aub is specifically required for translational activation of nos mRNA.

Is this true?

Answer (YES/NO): YES